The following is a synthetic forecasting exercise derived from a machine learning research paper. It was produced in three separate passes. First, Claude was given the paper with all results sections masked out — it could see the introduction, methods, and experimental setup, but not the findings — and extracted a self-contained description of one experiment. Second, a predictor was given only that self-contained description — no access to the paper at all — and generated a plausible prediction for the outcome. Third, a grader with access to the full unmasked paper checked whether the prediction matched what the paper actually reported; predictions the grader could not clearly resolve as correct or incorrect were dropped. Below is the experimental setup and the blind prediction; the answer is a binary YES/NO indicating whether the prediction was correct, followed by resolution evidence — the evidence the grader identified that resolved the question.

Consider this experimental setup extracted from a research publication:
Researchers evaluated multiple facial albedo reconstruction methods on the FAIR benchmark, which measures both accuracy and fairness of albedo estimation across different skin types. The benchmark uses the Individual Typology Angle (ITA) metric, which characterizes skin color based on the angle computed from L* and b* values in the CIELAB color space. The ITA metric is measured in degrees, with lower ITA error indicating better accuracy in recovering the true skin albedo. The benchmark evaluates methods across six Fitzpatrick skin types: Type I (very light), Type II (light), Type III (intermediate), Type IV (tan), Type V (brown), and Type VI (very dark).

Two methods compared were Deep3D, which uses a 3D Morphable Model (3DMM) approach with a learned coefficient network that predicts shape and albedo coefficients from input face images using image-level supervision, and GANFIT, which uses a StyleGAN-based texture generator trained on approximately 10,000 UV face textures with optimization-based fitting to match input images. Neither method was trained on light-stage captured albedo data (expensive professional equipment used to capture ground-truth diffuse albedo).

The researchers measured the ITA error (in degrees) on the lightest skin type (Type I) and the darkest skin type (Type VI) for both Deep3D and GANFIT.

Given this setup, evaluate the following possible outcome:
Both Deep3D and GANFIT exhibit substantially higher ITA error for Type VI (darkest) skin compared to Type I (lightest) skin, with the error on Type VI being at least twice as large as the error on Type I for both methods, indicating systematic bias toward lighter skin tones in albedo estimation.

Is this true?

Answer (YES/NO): NO